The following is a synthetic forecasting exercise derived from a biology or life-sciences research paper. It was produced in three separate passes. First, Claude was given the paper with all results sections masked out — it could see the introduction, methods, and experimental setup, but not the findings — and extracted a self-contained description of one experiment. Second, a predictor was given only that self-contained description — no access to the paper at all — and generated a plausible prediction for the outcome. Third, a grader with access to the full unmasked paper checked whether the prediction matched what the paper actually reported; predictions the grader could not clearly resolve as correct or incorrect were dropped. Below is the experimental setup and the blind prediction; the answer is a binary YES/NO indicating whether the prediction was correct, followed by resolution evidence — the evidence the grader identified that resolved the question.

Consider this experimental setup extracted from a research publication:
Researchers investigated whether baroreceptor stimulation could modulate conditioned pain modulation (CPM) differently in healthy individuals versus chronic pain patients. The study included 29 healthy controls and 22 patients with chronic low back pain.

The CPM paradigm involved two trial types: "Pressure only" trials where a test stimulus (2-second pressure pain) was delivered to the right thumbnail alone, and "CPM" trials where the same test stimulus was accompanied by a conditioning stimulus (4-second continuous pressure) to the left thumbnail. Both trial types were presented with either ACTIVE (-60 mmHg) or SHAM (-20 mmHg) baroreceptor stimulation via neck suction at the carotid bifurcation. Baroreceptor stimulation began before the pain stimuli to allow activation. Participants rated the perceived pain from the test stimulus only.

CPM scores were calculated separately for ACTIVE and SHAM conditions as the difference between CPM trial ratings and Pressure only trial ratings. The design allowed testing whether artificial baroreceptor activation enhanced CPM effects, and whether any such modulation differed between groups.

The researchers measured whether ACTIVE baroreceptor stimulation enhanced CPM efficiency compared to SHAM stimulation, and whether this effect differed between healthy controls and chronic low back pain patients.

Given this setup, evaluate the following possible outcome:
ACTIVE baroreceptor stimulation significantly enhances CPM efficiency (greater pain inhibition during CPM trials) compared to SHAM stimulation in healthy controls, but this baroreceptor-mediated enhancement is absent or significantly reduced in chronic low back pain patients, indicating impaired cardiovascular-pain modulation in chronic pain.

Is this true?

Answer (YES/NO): NO